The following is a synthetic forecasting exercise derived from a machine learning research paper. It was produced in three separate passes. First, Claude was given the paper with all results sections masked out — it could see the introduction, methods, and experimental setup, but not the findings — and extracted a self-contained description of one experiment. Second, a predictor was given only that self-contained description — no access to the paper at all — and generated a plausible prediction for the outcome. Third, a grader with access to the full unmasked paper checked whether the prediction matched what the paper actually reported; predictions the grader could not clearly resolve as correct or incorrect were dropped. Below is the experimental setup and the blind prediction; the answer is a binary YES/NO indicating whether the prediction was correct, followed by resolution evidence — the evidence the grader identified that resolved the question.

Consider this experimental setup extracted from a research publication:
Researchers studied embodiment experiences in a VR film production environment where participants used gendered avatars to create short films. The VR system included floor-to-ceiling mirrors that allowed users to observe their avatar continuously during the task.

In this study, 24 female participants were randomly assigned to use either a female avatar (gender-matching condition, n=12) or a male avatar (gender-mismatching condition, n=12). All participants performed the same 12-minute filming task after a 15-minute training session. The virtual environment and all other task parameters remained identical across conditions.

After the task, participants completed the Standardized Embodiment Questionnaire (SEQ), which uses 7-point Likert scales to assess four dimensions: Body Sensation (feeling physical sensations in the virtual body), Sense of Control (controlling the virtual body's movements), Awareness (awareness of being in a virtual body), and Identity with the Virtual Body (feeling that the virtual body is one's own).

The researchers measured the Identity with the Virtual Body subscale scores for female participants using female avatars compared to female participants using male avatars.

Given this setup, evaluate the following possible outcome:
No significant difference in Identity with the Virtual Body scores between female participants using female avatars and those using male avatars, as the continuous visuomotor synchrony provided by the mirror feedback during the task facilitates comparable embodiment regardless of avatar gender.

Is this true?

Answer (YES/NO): YES